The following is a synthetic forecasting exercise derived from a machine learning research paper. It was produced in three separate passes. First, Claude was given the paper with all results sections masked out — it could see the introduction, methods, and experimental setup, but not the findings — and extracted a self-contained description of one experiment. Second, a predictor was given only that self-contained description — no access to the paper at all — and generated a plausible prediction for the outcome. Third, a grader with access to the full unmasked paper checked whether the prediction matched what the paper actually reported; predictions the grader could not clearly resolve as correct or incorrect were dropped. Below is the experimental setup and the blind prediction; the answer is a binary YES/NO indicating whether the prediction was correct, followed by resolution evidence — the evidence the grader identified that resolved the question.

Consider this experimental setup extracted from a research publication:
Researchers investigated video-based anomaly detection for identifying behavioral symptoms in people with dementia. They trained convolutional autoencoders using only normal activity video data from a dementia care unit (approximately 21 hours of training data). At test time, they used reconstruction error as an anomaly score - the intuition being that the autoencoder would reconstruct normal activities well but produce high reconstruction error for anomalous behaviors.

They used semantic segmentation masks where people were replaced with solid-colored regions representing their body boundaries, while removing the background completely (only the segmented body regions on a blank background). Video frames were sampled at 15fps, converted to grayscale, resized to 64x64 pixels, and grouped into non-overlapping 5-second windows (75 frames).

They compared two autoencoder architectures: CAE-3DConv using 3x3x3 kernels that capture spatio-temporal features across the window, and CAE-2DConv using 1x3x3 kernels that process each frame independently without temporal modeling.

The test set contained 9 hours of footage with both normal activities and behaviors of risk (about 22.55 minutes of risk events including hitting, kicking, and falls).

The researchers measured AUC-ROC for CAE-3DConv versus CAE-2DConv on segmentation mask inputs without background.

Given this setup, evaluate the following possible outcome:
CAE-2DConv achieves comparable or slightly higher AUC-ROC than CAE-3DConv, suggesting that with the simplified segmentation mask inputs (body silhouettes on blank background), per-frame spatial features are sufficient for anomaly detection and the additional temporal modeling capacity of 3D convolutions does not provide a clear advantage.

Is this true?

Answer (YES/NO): YES